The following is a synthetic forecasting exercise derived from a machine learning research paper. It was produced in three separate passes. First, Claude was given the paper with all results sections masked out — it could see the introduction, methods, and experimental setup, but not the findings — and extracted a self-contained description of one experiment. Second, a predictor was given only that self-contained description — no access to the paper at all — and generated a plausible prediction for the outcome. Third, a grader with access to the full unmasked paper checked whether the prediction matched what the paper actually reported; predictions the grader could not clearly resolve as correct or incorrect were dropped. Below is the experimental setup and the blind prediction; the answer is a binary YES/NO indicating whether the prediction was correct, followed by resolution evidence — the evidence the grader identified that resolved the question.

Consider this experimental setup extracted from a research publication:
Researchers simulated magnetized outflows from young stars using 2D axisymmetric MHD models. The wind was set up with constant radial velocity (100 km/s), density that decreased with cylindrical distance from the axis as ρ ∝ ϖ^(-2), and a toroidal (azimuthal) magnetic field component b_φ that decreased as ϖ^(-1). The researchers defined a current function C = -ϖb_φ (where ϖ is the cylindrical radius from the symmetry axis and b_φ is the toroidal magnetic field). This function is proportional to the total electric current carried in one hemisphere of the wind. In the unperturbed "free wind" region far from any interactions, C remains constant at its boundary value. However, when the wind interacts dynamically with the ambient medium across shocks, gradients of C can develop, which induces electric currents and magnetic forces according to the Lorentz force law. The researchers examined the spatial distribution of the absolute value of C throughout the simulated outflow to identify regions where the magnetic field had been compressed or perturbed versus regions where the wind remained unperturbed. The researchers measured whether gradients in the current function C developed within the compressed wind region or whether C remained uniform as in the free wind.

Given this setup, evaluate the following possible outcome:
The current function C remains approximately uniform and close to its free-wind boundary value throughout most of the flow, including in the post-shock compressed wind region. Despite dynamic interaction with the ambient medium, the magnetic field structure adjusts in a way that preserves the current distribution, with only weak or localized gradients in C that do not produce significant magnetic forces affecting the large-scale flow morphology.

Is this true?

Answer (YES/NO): NO